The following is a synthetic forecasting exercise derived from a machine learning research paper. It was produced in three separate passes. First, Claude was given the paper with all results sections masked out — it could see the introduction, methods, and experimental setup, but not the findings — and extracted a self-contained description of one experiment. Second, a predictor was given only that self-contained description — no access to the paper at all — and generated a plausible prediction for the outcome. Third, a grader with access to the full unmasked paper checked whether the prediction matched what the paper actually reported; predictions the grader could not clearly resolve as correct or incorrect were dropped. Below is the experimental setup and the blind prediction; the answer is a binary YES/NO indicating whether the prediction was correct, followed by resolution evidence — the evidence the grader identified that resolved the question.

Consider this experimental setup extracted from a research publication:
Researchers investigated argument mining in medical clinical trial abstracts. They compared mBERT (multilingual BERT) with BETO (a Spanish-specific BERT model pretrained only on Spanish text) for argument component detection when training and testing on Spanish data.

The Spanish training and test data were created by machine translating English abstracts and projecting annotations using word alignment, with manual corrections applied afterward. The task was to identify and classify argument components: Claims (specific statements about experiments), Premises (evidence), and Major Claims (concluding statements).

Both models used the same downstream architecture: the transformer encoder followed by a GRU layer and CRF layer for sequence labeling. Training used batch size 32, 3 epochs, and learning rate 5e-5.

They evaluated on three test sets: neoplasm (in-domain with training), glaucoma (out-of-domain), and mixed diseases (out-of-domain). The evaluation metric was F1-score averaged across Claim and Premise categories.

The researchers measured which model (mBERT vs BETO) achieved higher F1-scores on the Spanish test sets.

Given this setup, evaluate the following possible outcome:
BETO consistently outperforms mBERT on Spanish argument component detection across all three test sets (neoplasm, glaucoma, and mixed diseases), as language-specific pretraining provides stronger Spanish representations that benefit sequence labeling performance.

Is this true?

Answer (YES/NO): NO